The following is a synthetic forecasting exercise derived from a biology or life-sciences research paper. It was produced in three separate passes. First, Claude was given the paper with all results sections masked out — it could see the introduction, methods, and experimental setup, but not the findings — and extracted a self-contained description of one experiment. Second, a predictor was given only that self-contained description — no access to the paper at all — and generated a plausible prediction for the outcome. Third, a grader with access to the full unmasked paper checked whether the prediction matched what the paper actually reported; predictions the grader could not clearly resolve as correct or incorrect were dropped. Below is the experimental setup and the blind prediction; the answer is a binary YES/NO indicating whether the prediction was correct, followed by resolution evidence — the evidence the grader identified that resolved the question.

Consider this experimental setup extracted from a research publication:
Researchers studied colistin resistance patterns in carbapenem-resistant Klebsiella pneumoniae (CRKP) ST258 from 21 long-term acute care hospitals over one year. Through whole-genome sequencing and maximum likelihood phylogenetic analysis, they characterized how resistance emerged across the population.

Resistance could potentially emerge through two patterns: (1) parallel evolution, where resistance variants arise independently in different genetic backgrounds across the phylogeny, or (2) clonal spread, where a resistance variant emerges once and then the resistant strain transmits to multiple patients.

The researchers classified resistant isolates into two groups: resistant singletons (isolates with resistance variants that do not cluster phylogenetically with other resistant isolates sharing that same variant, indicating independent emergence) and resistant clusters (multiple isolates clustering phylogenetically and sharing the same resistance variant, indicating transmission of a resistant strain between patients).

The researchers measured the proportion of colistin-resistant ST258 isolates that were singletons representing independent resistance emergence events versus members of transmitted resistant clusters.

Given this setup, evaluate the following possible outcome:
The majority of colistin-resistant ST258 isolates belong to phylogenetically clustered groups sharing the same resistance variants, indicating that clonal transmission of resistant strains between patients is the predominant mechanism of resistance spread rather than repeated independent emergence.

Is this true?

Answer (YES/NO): YES